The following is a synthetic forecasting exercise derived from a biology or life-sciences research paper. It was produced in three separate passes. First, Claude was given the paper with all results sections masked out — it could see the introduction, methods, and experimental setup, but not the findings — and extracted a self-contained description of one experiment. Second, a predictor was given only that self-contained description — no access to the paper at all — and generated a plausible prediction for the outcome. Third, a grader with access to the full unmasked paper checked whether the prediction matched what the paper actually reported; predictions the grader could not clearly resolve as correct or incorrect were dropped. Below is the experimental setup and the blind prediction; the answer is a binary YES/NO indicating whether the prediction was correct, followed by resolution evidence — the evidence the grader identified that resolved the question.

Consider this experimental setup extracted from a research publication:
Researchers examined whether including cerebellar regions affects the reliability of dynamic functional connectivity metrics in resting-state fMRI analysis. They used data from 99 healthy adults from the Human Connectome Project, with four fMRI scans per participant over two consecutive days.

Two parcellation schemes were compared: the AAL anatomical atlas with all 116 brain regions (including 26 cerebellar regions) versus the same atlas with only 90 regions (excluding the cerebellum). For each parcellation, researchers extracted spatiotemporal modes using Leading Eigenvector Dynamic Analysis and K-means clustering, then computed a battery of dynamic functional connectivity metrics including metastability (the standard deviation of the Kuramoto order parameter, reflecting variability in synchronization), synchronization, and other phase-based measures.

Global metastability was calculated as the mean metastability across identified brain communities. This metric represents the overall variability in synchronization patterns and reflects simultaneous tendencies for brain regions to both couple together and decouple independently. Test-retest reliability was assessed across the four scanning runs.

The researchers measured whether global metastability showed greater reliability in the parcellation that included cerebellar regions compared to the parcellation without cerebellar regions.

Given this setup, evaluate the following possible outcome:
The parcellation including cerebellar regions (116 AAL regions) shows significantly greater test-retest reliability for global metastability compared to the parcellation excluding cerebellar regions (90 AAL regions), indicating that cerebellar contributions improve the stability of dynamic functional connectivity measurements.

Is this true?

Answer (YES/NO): YES